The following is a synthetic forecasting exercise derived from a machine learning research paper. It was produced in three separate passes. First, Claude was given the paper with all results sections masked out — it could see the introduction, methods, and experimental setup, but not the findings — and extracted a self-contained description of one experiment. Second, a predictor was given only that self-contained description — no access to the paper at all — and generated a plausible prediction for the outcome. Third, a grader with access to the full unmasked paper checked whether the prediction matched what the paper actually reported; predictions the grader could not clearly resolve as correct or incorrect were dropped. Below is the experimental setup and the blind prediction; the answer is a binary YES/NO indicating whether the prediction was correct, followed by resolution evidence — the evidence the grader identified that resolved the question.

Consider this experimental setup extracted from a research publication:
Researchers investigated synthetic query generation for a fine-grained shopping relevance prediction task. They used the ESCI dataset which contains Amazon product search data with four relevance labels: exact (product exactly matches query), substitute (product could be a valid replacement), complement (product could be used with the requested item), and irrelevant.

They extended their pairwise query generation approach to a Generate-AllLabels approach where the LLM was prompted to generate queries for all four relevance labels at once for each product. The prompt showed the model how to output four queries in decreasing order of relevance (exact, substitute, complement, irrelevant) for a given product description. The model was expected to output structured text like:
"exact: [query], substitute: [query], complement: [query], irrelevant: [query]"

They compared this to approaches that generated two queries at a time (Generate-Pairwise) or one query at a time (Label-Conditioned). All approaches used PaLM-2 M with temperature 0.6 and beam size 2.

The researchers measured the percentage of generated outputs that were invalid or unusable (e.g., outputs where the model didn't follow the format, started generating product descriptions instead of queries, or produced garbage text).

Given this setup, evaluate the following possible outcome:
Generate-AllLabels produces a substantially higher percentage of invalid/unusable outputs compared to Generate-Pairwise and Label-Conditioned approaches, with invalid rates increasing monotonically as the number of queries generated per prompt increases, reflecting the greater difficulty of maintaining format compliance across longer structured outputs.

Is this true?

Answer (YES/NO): YES